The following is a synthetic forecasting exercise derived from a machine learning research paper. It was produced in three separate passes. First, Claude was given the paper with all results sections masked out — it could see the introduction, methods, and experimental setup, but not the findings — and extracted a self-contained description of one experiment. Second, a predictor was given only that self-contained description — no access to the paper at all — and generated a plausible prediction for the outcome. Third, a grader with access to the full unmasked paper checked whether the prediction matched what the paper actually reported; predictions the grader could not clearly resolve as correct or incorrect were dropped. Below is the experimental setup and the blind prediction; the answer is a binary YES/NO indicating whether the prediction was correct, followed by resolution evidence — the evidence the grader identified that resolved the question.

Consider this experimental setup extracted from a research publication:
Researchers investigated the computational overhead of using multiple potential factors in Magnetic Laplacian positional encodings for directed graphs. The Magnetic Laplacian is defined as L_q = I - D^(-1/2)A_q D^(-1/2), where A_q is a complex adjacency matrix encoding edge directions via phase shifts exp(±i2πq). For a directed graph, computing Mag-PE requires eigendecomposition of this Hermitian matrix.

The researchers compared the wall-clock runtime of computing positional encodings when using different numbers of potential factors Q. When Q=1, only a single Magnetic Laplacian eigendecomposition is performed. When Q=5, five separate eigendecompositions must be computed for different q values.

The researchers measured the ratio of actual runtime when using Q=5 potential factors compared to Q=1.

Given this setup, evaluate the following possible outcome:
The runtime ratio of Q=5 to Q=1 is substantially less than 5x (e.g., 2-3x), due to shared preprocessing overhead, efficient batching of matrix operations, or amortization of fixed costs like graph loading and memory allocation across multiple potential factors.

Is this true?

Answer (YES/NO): YES